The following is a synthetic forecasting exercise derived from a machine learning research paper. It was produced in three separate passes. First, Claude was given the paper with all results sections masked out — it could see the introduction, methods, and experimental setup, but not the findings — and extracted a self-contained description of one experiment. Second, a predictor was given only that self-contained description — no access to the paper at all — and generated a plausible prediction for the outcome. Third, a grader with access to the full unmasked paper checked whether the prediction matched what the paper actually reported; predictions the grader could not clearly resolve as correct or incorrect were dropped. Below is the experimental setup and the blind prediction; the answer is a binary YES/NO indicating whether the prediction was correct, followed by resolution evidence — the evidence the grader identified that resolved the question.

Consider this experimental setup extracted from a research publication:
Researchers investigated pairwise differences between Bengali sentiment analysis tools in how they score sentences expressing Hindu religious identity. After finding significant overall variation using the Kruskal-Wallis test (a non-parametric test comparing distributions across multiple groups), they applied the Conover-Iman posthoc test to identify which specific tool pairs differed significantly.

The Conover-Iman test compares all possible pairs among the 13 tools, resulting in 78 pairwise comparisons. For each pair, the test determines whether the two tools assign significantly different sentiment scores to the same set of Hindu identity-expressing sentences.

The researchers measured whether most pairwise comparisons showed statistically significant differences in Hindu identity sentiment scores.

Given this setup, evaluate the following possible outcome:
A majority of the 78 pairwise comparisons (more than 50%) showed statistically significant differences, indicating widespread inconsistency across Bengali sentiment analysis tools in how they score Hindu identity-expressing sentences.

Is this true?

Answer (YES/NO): YES